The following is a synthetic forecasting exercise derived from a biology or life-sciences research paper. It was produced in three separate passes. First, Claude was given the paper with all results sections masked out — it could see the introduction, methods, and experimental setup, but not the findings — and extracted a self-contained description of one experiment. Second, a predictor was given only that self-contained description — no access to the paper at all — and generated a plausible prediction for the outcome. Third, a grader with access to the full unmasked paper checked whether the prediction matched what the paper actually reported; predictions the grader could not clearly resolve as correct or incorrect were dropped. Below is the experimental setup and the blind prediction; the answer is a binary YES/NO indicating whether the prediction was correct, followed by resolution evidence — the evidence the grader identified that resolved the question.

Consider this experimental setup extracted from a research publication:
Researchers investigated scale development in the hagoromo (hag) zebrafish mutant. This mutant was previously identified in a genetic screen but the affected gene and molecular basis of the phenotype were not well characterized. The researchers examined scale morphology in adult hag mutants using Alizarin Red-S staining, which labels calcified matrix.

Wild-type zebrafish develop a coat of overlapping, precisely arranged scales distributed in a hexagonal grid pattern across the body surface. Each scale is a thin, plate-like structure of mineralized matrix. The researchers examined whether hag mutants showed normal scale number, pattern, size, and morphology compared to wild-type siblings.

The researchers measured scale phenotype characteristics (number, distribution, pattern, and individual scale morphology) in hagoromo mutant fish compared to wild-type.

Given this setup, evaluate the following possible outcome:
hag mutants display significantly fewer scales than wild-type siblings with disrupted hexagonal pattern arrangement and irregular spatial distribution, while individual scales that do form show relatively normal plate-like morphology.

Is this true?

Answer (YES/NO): NO